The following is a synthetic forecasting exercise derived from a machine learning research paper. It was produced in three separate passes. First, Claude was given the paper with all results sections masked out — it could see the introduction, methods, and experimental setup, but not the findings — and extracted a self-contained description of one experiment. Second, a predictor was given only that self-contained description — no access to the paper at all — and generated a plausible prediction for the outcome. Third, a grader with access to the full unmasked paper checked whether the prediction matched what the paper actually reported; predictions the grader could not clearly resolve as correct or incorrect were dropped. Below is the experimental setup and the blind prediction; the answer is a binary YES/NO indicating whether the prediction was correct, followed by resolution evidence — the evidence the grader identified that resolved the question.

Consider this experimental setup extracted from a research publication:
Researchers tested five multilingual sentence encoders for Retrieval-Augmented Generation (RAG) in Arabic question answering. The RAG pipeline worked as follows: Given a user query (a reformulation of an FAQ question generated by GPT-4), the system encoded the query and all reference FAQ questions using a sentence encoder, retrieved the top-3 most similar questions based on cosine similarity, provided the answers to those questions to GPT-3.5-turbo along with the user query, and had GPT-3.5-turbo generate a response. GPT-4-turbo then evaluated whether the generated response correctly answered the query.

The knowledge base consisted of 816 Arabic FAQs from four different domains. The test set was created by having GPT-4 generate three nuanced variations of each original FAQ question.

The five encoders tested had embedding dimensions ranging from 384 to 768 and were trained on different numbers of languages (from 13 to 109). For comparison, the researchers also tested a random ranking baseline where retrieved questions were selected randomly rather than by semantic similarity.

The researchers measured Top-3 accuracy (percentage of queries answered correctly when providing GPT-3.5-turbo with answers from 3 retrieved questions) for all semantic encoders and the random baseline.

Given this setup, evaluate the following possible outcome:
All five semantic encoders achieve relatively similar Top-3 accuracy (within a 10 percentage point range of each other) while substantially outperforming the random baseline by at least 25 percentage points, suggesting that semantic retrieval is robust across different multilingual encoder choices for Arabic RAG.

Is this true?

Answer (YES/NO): YES